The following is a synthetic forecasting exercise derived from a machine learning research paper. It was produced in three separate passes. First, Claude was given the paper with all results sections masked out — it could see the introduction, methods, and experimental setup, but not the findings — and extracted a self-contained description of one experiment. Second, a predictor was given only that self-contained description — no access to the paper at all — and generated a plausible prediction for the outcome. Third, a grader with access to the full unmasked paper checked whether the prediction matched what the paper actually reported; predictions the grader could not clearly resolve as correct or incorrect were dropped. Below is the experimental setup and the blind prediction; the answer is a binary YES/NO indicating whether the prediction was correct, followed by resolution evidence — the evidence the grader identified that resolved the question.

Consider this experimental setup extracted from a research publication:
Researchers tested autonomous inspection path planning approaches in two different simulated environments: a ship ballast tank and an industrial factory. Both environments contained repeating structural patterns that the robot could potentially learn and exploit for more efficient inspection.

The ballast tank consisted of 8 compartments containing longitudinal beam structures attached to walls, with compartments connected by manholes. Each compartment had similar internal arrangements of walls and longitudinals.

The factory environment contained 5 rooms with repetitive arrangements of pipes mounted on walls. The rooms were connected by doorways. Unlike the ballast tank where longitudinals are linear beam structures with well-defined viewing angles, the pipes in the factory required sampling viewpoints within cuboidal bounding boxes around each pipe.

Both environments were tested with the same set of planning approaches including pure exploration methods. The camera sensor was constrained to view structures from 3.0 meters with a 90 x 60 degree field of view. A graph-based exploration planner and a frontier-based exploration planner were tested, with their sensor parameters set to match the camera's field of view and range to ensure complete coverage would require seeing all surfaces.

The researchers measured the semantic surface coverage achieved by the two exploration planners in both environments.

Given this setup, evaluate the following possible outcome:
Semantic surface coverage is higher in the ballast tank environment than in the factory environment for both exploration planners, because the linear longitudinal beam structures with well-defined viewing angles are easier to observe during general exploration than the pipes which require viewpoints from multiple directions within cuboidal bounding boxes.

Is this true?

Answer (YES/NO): YES